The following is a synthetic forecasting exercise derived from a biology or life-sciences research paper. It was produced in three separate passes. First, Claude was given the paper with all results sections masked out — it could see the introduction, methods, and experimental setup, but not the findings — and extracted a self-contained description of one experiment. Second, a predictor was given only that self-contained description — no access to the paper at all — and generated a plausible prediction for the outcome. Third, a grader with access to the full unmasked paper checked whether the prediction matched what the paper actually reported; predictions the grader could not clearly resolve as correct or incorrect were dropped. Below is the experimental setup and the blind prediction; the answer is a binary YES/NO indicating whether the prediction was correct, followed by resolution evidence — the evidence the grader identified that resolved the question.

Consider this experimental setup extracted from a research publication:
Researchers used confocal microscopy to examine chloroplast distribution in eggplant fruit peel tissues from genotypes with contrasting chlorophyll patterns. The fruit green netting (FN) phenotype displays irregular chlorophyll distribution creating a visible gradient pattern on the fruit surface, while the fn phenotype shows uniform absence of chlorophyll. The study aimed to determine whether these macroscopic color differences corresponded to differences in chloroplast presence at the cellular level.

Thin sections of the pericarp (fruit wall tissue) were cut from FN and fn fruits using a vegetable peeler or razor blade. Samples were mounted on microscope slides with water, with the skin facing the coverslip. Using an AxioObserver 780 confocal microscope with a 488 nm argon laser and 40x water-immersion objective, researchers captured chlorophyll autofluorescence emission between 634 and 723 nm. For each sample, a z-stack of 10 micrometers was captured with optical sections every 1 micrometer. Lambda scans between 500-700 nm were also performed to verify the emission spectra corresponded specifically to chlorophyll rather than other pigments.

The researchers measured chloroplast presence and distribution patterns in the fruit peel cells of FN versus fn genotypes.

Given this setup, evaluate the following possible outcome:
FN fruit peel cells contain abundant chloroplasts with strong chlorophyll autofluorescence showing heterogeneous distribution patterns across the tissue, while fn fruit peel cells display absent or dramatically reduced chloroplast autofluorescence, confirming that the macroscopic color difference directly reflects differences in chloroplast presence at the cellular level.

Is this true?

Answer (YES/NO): NO